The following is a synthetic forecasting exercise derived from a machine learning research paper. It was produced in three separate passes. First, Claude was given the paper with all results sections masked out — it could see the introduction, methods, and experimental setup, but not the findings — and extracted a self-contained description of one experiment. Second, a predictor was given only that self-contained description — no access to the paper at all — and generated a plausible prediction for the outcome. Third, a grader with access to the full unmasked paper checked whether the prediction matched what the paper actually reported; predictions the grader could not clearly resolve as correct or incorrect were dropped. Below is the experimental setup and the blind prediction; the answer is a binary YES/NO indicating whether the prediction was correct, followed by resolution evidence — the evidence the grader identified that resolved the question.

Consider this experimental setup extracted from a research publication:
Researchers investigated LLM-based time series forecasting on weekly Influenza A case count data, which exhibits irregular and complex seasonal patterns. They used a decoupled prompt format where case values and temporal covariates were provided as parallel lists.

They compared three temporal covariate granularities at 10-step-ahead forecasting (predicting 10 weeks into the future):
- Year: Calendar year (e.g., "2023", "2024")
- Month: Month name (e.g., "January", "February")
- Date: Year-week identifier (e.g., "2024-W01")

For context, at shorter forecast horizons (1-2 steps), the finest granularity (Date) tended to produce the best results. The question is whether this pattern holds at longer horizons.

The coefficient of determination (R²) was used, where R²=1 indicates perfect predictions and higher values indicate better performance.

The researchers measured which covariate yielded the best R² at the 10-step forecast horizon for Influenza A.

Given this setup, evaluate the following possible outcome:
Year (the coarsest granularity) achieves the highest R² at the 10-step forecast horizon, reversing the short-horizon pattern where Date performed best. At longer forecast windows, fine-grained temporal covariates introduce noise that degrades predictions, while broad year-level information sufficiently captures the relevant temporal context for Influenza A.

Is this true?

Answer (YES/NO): NO